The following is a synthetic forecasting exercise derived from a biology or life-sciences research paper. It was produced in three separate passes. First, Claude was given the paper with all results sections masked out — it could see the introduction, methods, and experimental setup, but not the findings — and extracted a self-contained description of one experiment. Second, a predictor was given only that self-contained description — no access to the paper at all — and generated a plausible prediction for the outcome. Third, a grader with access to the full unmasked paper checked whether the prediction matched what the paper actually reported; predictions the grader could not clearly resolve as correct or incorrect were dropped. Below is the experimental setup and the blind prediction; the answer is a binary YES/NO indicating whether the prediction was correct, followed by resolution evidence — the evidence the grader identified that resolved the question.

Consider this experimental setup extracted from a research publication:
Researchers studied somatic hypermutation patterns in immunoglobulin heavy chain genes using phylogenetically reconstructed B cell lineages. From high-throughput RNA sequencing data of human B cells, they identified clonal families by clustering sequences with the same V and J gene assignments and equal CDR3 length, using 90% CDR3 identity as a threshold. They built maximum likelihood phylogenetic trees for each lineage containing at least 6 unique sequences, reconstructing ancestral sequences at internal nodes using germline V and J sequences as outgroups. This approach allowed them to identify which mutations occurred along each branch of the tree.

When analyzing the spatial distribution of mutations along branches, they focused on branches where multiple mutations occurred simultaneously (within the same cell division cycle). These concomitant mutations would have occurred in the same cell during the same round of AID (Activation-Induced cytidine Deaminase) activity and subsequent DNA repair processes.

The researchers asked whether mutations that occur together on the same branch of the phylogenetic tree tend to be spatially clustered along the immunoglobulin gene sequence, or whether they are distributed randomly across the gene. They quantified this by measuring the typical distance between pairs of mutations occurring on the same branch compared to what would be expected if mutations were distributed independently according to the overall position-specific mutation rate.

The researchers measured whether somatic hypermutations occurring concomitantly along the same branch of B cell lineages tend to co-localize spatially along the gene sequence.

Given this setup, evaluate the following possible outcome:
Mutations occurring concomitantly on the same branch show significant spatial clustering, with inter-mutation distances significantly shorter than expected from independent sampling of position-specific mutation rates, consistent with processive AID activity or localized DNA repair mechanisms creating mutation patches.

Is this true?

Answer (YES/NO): YES